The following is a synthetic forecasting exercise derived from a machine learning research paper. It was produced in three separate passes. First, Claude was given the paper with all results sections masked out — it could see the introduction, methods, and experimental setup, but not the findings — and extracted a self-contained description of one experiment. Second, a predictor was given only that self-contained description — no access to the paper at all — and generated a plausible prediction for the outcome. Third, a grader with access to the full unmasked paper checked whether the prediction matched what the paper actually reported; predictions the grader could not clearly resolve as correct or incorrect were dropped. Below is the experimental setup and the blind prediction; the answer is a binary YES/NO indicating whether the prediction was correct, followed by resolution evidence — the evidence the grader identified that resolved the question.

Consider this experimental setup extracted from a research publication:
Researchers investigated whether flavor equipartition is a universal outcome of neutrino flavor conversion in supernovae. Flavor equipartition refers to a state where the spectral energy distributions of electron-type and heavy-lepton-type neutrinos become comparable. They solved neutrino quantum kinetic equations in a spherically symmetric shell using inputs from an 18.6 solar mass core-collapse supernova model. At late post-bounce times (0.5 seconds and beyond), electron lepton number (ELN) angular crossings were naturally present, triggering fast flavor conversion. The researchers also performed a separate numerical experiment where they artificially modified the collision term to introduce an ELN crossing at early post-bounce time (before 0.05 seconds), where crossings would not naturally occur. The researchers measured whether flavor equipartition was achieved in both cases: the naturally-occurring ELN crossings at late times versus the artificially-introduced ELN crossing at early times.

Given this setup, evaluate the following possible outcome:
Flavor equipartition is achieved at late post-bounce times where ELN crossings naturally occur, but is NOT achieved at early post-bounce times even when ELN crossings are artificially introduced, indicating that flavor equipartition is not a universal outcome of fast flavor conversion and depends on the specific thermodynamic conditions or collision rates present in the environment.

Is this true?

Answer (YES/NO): YES